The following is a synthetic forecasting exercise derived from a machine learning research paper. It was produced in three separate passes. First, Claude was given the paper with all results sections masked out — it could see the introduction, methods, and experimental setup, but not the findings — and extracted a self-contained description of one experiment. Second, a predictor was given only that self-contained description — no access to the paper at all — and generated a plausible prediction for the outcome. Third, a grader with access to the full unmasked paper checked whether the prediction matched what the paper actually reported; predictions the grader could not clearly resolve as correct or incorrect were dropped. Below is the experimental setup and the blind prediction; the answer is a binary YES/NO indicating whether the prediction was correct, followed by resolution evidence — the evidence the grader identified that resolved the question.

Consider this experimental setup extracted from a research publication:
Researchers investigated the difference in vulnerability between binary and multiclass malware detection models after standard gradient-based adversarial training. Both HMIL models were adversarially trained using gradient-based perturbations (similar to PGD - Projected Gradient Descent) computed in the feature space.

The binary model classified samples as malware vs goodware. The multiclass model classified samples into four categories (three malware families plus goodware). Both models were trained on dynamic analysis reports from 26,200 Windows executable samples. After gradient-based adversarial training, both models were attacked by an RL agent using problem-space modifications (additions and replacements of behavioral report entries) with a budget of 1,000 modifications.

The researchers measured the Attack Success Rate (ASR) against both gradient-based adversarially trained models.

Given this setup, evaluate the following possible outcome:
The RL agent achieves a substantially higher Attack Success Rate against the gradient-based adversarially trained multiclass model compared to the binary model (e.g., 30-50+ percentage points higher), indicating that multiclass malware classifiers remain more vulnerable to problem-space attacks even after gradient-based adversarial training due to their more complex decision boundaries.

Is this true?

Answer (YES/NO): NO